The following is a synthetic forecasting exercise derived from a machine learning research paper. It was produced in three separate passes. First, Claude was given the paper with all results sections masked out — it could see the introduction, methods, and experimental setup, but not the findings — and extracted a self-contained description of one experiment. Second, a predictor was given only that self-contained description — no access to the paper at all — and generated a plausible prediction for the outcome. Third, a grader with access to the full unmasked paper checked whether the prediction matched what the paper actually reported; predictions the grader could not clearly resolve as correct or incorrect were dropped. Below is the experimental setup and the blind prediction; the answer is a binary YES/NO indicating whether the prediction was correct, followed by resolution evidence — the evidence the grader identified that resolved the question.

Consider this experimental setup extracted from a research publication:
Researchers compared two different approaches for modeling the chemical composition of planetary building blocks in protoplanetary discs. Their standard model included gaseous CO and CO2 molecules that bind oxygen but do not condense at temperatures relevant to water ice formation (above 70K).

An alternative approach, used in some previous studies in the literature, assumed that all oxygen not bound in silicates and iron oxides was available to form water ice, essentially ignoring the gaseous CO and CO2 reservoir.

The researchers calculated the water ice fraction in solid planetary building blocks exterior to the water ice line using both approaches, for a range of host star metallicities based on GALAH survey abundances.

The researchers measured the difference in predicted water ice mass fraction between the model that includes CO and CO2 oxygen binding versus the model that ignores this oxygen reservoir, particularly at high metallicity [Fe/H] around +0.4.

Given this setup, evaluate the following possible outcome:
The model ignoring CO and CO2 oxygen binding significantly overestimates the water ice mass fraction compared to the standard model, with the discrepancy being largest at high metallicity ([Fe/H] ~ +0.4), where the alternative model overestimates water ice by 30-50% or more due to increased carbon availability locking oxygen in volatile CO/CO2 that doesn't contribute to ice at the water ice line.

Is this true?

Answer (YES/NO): YES